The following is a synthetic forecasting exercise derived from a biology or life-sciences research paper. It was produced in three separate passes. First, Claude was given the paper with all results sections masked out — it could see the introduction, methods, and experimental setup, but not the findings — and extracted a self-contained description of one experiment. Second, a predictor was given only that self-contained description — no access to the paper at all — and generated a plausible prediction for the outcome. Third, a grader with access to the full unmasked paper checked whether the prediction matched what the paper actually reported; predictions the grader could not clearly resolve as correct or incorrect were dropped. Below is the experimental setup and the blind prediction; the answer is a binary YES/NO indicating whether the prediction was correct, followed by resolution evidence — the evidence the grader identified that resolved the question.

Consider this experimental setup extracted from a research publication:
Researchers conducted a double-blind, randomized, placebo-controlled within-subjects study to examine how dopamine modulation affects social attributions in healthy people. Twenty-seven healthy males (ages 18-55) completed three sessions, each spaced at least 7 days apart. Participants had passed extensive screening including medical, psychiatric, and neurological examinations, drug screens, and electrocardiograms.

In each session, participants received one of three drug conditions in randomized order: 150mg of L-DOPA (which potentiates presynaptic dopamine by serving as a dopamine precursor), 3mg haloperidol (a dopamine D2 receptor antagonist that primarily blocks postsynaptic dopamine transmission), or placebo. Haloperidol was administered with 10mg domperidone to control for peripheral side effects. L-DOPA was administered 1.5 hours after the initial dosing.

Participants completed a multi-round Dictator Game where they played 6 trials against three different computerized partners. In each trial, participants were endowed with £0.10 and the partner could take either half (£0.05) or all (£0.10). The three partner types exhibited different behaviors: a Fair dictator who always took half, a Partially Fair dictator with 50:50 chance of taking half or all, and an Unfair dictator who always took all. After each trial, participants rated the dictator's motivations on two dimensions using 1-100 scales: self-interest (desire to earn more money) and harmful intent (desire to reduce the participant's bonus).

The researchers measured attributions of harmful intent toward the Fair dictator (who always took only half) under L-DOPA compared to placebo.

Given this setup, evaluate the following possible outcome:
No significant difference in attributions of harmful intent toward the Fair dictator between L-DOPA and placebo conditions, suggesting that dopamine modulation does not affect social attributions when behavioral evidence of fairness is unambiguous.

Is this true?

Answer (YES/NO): NO